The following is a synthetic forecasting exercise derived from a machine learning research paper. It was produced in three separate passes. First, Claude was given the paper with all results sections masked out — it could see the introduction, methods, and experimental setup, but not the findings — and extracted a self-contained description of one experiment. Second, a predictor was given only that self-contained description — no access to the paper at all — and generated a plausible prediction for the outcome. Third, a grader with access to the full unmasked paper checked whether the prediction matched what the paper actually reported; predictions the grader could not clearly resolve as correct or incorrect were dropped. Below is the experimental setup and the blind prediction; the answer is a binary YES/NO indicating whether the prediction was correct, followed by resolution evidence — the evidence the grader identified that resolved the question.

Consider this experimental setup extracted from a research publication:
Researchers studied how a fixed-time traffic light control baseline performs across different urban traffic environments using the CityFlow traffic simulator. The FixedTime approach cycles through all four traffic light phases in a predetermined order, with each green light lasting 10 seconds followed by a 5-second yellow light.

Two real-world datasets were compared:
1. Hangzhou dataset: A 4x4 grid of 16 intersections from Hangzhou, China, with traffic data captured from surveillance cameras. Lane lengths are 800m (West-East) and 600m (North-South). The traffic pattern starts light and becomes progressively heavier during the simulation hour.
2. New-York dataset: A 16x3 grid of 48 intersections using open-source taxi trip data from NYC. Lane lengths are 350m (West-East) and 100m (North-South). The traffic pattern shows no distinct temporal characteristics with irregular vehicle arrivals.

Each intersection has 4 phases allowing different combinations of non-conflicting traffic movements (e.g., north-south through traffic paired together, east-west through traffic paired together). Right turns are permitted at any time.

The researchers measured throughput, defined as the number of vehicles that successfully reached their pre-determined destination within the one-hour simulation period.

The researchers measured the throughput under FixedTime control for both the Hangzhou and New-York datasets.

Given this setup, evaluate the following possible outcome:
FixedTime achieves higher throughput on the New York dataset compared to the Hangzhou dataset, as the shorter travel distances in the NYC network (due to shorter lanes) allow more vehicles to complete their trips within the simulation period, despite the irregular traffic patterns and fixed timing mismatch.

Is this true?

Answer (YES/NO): NO